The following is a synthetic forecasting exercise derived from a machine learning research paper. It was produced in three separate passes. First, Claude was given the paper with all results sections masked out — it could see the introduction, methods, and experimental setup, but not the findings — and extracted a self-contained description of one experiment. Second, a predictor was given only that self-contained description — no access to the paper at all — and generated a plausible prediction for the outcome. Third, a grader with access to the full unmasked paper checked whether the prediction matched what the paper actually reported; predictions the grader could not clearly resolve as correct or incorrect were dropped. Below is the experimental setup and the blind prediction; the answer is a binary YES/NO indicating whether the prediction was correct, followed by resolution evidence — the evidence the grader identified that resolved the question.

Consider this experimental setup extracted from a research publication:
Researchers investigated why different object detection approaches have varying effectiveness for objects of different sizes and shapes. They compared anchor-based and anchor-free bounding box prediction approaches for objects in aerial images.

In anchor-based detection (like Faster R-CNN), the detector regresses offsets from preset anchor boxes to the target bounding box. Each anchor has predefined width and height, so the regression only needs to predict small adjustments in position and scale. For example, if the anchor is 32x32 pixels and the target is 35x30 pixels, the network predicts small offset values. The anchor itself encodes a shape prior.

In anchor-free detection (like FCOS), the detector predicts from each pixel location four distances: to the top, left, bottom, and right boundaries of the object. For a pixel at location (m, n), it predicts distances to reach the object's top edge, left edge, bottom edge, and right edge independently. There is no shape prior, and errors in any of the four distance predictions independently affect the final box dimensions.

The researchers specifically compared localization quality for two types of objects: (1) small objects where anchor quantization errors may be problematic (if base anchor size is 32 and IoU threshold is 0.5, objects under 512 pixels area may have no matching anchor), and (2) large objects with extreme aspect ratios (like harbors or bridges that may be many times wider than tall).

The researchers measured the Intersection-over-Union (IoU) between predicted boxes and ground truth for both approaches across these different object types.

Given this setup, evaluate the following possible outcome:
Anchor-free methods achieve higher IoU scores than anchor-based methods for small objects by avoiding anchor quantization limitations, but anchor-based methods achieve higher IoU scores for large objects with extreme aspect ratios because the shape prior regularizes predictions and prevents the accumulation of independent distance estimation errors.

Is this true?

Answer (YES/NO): YES